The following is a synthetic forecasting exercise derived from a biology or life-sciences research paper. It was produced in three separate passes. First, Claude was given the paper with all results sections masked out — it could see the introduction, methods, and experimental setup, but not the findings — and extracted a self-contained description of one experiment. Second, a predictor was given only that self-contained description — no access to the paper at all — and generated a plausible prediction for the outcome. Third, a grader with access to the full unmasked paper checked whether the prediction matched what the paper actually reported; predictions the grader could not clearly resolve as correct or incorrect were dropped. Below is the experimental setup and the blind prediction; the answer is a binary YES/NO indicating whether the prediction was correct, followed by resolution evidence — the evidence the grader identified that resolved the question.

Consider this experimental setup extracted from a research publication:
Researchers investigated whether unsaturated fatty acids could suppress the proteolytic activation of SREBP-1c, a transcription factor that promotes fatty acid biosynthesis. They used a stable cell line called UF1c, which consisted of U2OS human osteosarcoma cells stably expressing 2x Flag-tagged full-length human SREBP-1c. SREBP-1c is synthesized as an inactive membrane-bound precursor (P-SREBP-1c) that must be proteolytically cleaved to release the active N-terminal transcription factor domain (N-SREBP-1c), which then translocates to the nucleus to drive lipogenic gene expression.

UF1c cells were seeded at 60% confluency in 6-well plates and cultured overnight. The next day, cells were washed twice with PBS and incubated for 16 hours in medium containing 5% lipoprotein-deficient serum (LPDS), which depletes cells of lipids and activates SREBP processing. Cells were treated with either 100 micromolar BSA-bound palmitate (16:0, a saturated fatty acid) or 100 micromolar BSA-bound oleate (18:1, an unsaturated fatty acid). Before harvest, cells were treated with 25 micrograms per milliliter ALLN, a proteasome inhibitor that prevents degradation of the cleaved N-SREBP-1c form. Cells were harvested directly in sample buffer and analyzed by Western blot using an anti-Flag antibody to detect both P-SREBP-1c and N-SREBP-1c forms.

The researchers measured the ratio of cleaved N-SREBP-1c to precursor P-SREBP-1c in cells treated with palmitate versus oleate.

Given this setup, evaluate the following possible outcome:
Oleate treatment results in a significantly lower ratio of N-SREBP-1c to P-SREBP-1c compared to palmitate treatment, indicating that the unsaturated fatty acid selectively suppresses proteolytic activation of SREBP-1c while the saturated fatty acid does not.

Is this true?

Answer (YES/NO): YES